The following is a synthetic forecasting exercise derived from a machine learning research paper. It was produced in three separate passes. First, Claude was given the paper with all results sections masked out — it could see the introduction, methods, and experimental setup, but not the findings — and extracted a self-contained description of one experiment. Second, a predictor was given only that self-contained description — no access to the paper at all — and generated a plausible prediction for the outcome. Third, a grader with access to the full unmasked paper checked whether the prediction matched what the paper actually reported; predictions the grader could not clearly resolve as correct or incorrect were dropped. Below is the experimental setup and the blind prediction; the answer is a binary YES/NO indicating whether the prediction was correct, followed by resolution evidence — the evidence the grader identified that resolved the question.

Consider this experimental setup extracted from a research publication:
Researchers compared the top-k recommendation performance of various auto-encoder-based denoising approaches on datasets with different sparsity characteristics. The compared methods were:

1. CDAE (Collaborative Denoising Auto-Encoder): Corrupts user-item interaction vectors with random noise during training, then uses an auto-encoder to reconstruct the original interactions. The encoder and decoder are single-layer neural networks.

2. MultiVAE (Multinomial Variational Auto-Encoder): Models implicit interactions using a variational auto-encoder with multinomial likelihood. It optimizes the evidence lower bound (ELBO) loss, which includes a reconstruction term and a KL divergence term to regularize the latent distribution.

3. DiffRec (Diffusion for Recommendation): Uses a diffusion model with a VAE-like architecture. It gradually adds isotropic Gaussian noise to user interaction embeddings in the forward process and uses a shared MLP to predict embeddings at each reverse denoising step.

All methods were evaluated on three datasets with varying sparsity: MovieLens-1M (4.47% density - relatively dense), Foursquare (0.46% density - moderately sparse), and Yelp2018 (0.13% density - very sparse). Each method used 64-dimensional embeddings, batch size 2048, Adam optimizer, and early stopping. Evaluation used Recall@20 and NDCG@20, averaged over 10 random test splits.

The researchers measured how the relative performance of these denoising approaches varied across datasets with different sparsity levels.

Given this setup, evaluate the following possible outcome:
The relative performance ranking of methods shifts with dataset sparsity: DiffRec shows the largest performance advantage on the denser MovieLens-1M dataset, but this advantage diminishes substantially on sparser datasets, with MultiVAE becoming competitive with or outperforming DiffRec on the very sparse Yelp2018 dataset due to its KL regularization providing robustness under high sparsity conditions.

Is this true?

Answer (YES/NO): NO